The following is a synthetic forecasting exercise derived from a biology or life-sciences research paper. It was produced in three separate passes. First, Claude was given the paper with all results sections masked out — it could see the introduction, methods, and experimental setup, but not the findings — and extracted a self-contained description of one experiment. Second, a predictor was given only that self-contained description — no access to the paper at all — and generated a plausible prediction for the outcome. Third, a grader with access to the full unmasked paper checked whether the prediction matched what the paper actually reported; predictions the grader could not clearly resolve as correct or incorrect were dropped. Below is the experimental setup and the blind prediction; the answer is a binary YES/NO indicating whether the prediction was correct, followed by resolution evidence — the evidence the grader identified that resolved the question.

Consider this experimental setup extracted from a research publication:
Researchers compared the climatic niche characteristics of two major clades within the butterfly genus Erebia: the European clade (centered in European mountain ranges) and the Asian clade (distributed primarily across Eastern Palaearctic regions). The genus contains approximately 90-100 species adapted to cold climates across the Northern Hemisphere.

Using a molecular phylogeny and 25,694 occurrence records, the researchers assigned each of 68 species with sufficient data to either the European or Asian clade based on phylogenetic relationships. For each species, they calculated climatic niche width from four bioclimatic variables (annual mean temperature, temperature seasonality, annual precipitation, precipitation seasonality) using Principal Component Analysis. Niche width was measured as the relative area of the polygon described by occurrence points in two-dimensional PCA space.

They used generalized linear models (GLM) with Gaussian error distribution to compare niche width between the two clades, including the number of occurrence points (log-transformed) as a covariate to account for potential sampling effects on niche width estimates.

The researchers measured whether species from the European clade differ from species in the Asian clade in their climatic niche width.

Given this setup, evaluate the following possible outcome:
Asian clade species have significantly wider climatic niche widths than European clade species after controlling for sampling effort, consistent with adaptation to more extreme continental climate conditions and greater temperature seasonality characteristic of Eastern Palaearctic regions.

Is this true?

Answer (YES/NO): NO